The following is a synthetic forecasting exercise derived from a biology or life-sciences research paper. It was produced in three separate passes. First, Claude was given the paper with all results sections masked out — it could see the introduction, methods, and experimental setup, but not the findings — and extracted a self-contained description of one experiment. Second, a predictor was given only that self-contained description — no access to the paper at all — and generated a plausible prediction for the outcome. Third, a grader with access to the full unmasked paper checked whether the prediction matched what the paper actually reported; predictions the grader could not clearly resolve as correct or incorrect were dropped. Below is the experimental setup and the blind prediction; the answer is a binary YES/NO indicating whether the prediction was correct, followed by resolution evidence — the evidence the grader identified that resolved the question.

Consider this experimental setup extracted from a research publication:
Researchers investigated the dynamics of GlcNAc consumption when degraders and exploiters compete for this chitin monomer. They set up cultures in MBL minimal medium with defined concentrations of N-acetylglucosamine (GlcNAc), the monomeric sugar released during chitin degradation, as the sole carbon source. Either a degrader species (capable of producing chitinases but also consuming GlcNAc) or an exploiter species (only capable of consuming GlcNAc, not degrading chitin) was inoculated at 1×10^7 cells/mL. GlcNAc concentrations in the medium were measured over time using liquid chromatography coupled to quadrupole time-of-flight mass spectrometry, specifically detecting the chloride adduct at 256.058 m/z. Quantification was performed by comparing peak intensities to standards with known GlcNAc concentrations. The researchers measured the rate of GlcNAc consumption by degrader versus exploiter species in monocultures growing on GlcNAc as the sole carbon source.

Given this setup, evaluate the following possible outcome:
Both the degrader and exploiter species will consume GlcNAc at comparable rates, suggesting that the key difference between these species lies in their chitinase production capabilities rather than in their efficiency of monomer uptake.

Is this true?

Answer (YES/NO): YES